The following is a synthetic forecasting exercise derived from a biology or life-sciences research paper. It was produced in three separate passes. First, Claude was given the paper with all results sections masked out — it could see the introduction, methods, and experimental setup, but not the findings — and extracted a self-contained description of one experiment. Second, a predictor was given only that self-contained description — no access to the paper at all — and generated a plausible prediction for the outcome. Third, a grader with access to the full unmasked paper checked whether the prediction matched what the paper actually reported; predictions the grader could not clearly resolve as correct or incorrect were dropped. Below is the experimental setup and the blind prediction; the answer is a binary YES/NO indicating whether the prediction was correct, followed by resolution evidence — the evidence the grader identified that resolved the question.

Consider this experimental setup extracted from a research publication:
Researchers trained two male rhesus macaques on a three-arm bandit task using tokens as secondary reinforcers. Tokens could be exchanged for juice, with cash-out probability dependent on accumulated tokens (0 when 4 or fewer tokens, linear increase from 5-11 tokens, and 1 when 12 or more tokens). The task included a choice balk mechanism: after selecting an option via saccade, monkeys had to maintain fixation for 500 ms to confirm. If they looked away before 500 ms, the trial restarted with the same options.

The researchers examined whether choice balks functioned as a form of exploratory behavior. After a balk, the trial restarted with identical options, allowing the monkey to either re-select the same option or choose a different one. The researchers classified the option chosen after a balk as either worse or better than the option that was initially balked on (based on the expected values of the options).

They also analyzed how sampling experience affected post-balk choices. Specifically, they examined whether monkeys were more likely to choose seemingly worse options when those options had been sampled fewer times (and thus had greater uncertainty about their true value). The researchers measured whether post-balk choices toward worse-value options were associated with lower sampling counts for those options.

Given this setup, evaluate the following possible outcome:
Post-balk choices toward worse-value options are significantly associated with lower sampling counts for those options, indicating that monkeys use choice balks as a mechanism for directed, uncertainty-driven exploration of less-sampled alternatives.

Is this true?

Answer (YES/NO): NO